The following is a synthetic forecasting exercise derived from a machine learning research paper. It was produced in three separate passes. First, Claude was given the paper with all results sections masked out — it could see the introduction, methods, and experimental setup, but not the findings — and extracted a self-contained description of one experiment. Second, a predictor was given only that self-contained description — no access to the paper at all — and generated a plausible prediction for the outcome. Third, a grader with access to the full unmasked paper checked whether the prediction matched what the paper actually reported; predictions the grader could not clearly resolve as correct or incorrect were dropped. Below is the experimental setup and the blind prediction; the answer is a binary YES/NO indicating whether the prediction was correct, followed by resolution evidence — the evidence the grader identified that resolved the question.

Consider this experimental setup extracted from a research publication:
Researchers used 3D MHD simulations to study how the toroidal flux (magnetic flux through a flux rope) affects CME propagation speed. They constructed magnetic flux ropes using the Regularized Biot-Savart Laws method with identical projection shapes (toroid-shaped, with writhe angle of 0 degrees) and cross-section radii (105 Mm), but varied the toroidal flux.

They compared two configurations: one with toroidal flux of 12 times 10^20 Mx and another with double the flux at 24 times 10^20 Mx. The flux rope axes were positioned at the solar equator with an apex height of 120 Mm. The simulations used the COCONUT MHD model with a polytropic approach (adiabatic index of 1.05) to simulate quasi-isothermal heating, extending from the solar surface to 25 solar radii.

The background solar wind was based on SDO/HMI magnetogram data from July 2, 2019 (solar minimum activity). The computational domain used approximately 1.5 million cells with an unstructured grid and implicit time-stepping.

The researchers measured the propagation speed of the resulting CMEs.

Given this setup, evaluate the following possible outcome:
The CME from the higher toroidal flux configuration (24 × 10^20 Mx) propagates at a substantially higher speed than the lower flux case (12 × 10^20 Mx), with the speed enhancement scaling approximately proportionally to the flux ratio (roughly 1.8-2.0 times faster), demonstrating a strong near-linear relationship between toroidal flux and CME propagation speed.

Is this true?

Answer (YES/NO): NO